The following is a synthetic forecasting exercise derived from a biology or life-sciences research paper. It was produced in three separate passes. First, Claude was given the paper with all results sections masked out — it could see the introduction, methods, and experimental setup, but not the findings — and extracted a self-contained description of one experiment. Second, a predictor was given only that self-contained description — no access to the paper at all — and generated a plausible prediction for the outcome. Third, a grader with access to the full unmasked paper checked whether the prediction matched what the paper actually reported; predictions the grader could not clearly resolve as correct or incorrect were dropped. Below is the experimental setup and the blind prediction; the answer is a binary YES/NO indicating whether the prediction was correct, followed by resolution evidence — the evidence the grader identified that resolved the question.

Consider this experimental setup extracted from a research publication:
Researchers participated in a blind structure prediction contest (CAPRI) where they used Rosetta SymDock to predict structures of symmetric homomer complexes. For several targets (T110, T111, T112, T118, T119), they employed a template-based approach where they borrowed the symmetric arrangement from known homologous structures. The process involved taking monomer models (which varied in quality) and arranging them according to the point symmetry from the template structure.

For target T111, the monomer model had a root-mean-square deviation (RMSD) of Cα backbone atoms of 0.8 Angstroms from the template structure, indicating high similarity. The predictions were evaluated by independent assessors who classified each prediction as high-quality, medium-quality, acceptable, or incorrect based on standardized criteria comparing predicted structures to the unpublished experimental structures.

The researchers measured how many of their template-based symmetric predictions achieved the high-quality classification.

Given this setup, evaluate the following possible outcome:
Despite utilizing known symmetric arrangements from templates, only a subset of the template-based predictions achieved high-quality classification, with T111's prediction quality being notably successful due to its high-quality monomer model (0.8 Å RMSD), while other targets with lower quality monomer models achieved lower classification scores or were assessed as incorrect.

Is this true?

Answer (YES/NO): NO